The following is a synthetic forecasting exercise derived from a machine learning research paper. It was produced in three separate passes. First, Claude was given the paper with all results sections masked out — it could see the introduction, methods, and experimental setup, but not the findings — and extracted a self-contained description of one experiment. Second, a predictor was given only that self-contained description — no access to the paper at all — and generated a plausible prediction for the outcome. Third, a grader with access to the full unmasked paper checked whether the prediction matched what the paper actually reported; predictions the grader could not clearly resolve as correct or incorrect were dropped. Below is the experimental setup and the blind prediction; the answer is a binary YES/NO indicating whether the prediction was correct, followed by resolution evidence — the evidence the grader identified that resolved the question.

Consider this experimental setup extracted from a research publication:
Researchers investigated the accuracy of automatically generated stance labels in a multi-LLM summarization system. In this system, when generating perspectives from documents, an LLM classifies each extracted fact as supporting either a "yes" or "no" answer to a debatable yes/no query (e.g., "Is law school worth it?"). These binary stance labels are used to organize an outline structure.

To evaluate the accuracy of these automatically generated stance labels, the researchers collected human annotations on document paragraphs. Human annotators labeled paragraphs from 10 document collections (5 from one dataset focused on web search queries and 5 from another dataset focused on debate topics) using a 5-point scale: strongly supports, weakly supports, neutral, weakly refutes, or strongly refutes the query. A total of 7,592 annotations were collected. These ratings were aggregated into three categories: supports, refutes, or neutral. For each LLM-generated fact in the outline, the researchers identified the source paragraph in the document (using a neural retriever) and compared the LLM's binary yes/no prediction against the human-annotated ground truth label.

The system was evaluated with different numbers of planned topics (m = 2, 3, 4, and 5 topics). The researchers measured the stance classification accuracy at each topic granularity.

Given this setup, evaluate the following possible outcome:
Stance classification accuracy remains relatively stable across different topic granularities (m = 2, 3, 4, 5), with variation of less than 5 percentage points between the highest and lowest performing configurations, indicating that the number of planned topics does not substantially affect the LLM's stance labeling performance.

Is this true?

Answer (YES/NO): YES